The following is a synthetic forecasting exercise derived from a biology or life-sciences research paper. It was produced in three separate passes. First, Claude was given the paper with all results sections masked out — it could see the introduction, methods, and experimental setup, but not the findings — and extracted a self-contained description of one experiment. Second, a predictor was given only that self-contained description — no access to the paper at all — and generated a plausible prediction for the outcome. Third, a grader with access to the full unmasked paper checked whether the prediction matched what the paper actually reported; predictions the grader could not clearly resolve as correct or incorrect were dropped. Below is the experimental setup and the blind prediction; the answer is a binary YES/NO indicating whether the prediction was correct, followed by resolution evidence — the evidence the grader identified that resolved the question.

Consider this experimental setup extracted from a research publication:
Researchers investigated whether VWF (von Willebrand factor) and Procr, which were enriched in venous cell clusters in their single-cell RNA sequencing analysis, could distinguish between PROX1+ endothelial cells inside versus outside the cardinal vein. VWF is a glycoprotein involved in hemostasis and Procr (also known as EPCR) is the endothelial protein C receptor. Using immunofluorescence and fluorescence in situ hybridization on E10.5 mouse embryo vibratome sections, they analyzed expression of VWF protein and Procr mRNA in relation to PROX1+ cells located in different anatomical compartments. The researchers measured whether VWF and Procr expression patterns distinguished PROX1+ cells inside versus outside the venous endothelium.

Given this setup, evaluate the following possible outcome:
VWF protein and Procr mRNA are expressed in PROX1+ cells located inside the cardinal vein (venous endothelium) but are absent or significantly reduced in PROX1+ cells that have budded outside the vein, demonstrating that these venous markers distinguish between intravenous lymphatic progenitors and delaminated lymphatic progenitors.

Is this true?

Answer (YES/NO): YES